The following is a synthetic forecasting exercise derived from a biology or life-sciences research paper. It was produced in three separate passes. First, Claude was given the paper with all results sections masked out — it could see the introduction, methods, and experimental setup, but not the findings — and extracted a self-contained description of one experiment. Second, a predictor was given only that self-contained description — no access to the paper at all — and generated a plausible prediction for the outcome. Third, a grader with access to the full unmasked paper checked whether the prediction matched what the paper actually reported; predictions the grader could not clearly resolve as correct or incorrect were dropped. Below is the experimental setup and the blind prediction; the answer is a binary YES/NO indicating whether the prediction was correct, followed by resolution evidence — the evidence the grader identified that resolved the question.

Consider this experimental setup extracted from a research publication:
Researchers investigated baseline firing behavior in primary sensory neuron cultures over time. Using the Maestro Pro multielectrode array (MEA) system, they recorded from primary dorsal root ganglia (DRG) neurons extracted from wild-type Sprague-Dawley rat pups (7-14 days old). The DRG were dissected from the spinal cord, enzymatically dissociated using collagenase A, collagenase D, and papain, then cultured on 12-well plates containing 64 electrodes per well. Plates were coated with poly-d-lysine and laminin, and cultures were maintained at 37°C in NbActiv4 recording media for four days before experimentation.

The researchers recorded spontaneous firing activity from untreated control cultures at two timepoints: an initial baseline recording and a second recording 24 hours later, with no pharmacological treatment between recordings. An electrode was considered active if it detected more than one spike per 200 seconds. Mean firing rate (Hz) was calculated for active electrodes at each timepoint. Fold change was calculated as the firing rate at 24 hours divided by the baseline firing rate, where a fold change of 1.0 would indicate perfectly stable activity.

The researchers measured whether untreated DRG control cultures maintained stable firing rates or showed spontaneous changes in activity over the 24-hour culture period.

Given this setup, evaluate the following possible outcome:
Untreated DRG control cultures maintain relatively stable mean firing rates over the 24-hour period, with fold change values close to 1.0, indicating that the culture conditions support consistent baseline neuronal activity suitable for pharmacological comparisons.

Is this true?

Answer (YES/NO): NO